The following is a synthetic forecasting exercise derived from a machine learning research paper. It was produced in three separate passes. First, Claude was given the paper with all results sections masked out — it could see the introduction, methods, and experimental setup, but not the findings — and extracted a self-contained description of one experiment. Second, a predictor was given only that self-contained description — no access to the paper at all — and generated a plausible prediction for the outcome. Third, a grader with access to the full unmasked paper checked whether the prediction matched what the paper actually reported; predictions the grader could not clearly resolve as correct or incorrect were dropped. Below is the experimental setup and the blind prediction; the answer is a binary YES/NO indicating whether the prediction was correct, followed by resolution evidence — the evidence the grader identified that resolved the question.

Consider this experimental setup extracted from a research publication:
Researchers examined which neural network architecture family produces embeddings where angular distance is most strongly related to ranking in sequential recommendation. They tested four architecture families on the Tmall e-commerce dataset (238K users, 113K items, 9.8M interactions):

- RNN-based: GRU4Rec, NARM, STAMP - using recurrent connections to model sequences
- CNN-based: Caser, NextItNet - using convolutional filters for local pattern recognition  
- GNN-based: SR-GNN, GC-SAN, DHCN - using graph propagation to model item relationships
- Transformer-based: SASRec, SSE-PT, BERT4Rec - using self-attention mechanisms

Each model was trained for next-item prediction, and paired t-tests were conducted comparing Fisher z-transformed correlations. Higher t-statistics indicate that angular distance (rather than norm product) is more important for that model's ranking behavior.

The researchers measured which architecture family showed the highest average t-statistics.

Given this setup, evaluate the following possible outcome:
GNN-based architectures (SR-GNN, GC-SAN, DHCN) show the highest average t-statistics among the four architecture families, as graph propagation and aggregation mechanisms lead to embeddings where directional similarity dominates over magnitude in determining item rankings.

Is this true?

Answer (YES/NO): NO